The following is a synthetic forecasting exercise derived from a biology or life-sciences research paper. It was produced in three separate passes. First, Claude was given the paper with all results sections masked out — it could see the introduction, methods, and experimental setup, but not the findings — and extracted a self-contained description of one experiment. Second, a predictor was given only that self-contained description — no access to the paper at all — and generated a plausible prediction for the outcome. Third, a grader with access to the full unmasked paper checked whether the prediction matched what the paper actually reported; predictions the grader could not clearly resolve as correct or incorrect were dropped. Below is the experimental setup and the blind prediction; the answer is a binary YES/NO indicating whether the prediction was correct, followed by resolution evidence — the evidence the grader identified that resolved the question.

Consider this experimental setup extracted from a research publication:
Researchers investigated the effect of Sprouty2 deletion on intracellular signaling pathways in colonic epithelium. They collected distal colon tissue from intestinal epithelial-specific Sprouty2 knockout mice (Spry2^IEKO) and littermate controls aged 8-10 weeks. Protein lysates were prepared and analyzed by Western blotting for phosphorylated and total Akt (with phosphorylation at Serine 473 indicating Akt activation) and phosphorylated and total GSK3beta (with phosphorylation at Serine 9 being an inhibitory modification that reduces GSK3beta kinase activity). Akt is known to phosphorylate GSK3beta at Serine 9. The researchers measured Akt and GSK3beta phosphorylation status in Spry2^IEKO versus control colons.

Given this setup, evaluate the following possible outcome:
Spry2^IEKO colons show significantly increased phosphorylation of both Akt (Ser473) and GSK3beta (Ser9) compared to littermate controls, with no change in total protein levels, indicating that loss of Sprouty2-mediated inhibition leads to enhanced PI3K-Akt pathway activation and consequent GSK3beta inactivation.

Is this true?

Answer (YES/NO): YES